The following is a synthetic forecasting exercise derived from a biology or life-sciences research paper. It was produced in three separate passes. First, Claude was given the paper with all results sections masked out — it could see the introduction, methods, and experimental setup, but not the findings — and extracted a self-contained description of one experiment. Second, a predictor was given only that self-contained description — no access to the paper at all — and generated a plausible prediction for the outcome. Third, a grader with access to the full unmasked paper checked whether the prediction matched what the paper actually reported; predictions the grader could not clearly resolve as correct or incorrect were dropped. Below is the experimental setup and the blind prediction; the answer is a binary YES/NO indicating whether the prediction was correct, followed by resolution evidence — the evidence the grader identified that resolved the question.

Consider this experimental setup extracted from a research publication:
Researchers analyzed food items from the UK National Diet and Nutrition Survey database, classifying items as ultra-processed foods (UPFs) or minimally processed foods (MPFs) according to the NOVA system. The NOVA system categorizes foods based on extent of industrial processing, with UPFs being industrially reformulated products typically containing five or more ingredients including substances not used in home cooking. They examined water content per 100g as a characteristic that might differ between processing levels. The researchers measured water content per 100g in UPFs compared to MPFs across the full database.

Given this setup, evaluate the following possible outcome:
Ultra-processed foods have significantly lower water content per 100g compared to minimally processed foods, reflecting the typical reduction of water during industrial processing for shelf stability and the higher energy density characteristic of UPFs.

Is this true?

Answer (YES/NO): YES